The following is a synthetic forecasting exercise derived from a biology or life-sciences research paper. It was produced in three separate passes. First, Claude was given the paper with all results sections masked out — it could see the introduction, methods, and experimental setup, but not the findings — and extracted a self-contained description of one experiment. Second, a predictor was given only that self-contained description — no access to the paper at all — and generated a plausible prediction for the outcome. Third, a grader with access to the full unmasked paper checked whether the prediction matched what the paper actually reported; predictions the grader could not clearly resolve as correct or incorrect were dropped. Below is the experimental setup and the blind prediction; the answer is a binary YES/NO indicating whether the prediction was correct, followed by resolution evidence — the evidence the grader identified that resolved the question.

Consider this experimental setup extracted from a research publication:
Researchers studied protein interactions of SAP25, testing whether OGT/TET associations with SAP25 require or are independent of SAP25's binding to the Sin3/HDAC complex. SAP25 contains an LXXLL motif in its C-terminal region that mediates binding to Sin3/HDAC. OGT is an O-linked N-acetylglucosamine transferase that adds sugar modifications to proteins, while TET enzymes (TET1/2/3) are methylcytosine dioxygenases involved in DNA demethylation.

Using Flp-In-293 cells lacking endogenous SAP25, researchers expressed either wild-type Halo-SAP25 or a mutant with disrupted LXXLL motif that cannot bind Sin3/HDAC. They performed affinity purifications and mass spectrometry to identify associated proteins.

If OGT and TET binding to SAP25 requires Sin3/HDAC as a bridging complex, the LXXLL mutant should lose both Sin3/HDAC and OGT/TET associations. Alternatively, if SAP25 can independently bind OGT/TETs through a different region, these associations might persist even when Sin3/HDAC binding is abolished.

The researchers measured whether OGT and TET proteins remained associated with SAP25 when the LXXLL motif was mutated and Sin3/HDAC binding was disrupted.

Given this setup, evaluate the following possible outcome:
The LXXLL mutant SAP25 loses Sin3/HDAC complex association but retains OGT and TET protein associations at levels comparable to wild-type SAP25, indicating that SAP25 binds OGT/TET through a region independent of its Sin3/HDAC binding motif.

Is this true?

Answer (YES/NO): YES